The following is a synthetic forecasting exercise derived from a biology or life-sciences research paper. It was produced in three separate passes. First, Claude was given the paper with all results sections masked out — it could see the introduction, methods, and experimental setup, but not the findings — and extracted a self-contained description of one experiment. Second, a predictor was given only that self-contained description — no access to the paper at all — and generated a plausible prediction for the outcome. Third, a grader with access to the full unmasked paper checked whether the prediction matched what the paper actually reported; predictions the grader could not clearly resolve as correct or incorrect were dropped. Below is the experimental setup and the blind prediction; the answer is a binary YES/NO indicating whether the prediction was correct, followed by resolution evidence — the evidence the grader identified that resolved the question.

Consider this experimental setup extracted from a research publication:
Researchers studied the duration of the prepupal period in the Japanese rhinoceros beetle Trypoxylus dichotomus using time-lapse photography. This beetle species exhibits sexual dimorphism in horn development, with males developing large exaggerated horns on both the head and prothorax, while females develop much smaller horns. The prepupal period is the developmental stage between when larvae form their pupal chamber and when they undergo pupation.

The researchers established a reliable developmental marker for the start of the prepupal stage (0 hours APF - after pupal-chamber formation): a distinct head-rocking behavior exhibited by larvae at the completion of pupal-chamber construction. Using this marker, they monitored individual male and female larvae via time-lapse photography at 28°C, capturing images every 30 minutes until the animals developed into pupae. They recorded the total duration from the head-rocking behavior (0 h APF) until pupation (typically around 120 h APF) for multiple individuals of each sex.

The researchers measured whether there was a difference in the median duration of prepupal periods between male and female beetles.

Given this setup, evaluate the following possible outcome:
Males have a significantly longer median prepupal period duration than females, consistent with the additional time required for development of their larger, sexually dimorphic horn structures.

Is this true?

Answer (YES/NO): NO